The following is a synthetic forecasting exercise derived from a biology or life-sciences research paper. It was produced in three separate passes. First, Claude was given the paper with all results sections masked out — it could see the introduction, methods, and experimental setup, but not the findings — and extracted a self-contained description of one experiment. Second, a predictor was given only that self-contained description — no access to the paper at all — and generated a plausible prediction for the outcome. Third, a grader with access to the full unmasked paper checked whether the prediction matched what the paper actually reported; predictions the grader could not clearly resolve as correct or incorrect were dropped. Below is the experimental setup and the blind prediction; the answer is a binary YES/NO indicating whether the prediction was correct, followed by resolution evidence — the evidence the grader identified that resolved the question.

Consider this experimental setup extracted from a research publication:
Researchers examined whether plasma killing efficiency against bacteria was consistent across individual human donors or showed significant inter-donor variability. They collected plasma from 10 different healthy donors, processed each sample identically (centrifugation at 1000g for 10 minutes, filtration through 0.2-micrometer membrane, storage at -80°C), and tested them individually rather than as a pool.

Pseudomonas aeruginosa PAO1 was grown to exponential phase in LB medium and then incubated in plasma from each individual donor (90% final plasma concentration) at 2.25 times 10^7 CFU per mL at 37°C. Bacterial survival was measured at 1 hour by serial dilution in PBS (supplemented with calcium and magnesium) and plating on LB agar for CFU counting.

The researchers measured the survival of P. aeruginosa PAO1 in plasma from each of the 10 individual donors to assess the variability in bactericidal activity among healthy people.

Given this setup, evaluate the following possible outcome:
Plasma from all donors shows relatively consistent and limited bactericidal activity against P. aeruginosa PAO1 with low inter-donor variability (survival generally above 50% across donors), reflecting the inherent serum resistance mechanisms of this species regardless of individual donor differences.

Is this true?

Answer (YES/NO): YES